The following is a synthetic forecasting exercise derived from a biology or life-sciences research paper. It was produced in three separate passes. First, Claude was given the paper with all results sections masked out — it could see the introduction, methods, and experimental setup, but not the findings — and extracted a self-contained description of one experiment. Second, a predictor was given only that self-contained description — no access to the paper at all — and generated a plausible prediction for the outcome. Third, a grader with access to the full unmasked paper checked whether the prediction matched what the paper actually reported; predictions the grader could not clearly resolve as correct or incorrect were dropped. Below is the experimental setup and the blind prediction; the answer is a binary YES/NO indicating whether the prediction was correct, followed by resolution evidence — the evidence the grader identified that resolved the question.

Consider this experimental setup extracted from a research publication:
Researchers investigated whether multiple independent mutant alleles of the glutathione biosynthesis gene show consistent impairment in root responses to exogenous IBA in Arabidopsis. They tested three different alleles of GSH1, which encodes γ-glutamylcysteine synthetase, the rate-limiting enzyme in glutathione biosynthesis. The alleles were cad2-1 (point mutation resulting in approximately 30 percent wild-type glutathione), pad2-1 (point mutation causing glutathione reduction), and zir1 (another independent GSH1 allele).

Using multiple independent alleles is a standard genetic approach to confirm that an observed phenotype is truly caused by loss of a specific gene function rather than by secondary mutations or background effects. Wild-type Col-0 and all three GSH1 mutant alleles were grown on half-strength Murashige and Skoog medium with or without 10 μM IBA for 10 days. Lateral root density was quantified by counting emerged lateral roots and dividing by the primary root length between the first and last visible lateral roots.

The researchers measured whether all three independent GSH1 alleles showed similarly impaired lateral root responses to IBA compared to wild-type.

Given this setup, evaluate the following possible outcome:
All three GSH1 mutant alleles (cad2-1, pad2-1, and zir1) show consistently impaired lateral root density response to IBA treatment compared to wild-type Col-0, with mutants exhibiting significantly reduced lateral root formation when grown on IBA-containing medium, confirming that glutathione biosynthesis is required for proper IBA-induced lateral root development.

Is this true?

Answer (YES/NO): NO